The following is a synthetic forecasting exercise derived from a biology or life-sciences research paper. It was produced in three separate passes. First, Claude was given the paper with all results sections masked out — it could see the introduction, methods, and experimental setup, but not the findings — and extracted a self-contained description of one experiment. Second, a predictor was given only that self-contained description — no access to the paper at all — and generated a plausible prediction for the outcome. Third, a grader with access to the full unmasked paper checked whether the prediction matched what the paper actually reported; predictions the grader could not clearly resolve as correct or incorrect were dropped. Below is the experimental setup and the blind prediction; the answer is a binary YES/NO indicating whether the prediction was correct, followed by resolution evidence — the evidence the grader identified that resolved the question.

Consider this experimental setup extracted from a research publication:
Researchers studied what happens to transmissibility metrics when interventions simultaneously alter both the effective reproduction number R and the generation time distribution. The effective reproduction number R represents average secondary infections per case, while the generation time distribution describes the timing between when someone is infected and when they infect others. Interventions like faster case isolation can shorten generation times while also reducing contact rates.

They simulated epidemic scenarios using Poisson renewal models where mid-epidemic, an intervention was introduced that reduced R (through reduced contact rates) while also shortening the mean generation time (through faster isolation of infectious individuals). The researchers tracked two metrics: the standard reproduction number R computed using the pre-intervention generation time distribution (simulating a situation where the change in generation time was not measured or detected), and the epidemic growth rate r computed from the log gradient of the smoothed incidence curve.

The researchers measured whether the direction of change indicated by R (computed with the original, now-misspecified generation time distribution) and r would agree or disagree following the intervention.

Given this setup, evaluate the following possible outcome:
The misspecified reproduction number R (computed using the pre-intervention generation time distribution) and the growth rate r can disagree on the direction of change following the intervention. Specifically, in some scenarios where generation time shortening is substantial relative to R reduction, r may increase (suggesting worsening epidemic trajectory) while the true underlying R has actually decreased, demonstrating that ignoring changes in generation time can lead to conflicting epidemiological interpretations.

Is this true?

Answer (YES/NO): YES